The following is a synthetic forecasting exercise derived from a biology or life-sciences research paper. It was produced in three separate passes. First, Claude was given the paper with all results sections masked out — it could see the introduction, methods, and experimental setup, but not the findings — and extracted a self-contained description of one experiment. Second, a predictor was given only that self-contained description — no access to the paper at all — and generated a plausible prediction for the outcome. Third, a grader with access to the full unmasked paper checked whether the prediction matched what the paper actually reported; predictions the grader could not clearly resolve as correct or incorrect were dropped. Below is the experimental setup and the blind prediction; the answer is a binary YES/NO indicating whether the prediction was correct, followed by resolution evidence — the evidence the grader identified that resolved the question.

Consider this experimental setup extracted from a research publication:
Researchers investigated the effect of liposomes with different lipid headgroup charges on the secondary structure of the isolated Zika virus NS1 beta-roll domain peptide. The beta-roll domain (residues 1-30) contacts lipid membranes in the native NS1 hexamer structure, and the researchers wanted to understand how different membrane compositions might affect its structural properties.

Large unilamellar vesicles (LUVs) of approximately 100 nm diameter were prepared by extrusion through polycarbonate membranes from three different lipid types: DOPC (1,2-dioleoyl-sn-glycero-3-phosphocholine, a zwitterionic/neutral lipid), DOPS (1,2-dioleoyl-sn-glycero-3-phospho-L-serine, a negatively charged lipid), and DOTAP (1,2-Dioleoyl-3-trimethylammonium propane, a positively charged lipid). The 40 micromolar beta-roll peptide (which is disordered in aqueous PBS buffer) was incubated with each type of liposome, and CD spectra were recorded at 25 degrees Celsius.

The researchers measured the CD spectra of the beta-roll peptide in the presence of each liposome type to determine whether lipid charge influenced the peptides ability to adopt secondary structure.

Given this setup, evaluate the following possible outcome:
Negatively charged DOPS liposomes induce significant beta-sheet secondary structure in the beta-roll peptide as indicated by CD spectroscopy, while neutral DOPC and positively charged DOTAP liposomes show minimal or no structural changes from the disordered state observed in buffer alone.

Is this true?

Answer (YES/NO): NO